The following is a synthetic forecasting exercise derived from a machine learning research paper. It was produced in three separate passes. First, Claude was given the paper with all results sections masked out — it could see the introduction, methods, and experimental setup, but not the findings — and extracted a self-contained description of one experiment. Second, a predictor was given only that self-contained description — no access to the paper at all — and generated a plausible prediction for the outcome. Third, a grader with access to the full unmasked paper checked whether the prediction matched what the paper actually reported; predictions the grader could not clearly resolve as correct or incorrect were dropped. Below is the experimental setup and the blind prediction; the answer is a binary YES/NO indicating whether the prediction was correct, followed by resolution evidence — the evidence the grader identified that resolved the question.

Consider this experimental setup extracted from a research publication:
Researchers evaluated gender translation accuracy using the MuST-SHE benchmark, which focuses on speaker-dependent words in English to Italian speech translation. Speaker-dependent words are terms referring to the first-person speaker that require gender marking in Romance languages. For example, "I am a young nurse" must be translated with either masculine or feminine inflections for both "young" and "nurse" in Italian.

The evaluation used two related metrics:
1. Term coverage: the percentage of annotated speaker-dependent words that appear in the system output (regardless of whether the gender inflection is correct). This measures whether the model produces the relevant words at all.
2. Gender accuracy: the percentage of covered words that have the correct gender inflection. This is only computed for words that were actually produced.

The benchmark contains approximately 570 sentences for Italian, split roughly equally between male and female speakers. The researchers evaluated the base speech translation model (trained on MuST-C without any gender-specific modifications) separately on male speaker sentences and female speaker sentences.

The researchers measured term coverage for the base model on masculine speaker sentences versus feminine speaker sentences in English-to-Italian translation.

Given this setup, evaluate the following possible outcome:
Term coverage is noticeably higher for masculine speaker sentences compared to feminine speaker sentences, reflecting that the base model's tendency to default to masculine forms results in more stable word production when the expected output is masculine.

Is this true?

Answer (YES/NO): NO